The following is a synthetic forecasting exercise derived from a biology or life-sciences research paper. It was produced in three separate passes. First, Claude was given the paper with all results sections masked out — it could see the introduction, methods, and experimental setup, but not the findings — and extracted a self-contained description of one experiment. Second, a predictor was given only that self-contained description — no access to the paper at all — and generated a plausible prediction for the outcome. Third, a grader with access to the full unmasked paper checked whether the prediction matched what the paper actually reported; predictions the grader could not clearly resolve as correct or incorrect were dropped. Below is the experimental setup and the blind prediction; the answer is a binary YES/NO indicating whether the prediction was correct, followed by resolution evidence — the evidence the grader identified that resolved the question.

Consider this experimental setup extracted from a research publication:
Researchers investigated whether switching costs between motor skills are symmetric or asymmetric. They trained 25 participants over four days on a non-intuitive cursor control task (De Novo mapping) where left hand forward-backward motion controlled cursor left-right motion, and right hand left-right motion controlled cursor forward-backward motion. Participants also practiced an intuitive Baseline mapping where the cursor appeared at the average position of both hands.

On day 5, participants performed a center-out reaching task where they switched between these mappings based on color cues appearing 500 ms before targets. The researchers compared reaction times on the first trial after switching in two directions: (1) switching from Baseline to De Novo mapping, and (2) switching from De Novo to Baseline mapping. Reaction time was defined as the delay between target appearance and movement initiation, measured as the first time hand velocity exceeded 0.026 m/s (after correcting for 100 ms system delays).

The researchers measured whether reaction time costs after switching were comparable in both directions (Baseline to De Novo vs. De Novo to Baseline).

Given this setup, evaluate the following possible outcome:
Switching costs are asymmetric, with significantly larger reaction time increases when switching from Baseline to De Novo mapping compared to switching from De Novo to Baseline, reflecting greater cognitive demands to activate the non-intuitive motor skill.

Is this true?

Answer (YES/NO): NO